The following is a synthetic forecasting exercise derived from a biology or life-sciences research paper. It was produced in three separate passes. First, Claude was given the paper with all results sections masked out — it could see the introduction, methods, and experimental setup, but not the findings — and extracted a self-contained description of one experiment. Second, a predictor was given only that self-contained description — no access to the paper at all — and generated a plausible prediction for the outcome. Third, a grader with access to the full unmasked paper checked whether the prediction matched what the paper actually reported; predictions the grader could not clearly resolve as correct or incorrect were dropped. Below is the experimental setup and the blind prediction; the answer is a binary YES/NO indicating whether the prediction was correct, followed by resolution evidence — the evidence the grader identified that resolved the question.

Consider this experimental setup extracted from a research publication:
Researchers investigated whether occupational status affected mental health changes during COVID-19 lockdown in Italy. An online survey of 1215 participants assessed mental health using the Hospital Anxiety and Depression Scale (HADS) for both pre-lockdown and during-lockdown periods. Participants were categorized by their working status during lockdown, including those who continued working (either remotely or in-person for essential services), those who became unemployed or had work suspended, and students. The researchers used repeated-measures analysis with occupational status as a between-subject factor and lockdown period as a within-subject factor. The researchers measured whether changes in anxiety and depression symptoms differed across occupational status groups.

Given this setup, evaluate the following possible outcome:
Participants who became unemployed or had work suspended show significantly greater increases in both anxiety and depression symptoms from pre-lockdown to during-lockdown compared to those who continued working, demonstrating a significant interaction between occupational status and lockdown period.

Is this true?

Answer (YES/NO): YES